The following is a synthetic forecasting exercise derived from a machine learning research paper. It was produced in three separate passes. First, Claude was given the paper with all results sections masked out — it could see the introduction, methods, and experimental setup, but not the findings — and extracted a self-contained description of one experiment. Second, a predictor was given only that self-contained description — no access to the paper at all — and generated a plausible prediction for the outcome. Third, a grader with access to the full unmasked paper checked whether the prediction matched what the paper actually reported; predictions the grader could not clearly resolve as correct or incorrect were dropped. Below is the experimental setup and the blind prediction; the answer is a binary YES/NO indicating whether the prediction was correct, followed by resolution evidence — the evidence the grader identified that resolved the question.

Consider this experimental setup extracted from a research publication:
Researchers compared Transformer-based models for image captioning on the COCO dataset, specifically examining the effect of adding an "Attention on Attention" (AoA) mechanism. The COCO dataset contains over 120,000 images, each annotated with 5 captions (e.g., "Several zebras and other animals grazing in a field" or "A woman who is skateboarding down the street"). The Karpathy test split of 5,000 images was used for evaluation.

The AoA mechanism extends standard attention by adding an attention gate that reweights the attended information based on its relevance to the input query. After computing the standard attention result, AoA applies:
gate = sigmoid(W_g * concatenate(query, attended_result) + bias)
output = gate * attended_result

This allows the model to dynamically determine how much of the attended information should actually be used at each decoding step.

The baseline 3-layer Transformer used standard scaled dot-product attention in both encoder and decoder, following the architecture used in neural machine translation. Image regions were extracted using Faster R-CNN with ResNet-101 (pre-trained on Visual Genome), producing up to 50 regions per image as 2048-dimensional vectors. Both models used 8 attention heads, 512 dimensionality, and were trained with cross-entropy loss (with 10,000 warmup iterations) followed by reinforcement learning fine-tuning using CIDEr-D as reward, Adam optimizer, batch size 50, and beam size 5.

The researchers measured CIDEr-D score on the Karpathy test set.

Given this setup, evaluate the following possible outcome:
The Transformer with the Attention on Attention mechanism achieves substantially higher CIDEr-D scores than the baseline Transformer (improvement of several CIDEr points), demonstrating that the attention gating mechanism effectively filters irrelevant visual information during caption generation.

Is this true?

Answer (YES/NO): YES